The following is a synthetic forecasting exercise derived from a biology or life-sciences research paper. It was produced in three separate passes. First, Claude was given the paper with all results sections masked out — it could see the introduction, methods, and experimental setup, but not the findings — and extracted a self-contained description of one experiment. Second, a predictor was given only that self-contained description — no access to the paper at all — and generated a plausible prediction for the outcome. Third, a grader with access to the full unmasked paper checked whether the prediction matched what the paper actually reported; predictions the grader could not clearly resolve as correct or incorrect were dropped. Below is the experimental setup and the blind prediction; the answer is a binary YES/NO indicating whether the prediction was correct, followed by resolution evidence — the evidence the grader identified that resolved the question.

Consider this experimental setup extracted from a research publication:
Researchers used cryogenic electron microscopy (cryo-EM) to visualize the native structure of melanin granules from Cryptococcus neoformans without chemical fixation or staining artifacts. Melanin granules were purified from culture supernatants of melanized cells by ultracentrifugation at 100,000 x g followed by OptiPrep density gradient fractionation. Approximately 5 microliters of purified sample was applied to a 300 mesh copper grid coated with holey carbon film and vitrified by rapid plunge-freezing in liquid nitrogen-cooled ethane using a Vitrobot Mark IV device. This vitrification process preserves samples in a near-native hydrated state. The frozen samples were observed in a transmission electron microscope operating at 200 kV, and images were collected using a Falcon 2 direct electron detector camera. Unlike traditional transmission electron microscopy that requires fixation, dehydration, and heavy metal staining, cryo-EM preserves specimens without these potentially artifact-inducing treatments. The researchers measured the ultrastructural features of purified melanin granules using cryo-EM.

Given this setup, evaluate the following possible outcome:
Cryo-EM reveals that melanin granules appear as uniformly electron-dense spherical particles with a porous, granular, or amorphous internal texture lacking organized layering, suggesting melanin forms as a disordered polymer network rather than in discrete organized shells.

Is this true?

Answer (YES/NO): NO